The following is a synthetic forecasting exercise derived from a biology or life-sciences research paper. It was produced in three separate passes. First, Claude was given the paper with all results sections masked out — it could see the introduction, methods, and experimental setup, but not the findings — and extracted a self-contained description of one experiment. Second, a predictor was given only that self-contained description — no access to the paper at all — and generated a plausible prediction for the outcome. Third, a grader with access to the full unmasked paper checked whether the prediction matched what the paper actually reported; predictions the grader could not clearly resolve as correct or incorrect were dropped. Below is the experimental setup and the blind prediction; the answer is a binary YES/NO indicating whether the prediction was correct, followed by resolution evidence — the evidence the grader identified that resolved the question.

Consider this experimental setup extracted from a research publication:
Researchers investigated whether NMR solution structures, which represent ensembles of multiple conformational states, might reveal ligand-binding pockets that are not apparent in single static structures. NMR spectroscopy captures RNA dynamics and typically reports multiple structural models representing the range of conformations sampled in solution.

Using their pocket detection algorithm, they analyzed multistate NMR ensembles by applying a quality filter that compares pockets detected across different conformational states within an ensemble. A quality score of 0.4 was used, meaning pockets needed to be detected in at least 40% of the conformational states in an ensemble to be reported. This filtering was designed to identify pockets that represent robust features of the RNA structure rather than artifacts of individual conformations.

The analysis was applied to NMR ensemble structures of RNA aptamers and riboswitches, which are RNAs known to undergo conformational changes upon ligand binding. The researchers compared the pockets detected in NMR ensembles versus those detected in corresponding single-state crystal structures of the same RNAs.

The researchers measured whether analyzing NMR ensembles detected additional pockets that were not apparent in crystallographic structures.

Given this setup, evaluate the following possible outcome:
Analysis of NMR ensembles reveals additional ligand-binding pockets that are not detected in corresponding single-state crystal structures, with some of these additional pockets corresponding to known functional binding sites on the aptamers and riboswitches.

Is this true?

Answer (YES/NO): NO